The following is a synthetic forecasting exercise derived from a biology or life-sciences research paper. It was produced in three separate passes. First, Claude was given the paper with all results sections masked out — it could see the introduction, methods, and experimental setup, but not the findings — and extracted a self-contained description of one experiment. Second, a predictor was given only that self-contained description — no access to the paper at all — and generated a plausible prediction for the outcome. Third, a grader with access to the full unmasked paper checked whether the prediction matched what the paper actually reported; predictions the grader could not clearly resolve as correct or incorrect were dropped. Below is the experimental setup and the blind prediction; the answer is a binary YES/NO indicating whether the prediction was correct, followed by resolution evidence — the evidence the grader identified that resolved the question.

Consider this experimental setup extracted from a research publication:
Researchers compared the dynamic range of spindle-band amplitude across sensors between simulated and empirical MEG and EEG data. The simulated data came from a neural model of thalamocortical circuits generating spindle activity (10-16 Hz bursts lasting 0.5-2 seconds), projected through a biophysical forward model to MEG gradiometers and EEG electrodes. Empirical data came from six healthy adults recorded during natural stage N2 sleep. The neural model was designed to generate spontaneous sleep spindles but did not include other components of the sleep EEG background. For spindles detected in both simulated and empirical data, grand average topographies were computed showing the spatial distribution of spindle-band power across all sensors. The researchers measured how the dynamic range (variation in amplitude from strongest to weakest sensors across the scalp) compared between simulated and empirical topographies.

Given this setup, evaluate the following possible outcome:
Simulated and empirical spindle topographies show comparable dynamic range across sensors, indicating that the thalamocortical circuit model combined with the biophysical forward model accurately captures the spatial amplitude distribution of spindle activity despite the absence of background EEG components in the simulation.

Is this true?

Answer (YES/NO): NO